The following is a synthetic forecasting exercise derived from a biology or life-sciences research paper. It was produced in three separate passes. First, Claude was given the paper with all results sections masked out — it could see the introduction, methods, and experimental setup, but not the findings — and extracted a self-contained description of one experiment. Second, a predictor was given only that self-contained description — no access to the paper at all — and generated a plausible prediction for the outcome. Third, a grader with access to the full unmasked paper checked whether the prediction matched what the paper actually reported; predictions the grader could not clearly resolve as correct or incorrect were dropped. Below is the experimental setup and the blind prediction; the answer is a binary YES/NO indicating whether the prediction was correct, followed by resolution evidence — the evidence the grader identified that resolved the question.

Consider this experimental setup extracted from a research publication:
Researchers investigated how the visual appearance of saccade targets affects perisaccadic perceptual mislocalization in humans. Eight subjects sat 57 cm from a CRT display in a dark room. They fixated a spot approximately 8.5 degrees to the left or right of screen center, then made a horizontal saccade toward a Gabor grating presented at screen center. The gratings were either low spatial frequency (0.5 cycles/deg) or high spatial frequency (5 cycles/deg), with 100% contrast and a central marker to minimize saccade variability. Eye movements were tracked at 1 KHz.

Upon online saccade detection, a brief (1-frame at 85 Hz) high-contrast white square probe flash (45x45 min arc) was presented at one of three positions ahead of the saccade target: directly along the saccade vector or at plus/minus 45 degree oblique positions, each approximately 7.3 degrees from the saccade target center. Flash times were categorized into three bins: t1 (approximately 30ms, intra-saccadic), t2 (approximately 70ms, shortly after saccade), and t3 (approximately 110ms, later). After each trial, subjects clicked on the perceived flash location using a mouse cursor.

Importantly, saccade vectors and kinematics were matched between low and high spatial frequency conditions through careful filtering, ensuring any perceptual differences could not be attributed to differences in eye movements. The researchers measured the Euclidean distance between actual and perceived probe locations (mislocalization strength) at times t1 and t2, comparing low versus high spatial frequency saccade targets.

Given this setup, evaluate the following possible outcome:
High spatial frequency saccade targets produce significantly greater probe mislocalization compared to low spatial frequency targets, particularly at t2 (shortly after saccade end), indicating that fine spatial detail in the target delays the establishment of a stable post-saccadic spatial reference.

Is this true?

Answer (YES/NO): NO